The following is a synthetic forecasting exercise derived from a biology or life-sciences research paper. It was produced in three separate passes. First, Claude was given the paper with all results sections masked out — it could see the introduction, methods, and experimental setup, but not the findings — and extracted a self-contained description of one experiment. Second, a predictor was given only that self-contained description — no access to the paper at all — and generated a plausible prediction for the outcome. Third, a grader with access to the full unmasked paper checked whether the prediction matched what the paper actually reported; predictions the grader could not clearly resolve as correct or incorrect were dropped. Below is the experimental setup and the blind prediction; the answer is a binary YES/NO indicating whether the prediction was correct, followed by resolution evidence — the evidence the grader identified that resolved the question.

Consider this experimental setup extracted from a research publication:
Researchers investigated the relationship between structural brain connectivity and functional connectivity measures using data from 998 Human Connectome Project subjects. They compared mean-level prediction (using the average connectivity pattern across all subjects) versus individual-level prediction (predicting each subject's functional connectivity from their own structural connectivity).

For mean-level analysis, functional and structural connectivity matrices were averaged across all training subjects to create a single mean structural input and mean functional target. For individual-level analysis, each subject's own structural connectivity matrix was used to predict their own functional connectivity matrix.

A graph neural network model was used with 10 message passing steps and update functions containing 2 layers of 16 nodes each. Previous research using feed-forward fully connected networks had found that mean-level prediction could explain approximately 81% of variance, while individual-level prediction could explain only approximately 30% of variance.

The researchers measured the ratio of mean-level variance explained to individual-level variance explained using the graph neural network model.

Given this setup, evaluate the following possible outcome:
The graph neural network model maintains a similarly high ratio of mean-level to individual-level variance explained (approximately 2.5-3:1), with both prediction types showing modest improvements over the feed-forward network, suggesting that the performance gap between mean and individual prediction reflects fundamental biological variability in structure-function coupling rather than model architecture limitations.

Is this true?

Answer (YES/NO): NO